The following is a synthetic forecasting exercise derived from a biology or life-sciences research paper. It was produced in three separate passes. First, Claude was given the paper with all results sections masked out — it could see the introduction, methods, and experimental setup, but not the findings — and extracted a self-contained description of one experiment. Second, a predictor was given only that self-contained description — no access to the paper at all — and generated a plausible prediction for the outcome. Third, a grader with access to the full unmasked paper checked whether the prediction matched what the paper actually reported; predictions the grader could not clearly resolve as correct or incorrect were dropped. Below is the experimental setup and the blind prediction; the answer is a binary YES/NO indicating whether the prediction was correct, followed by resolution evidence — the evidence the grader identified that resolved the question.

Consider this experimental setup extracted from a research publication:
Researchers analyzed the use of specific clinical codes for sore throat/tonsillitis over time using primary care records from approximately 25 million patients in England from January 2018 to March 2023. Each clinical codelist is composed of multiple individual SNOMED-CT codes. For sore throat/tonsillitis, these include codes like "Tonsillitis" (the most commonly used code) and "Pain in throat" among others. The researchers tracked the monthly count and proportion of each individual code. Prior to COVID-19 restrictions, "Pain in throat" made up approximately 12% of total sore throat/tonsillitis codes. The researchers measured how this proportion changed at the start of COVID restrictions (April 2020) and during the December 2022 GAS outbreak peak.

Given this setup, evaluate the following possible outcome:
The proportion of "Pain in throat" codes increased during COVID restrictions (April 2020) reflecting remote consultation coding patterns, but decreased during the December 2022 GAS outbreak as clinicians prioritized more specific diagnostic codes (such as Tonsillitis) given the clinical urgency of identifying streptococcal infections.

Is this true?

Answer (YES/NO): NO